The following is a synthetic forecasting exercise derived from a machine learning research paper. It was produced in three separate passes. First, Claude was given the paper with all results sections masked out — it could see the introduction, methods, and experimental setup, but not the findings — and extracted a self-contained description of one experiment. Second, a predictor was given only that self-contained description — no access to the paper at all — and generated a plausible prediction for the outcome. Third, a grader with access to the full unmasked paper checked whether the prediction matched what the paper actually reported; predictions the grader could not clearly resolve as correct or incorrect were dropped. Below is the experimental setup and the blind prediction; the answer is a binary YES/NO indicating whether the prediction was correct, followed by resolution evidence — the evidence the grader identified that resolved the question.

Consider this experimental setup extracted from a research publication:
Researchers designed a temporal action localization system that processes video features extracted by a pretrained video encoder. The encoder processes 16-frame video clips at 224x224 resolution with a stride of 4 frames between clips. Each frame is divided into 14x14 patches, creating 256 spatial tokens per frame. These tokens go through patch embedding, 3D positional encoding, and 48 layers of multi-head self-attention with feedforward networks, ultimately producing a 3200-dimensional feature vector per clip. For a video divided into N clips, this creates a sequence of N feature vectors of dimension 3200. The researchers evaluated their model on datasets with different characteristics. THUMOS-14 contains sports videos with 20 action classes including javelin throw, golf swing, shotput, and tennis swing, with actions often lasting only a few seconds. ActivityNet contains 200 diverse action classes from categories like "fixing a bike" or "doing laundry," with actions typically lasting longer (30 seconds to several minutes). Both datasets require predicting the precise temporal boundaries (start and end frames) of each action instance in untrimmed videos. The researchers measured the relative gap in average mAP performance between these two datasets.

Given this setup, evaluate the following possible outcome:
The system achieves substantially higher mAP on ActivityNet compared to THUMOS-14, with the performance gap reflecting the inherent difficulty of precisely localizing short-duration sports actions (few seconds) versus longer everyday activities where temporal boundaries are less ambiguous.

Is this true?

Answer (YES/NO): NO